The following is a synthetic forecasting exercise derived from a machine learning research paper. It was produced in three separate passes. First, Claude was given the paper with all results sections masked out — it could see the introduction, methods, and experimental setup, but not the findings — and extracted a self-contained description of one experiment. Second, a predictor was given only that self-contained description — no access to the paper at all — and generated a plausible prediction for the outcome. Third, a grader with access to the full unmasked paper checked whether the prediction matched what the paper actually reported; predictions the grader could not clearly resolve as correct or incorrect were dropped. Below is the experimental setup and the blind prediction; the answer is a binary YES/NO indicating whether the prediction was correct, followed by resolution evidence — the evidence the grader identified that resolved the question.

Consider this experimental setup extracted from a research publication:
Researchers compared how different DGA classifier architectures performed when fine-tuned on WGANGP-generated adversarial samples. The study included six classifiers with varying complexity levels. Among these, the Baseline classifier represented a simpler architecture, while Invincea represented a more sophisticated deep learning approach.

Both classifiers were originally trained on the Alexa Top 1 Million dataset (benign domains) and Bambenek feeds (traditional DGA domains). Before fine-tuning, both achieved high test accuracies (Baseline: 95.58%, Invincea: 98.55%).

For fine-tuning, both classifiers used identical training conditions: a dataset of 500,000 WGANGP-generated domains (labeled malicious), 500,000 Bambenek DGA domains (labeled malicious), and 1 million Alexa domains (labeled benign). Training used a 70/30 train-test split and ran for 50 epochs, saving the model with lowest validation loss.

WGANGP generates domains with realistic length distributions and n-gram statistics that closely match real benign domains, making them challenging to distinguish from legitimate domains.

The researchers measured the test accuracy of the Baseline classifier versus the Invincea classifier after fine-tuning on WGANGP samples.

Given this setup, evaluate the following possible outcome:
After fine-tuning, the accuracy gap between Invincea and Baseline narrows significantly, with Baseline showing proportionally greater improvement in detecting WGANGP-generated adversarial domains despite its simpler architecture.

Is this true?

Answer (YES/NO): NO